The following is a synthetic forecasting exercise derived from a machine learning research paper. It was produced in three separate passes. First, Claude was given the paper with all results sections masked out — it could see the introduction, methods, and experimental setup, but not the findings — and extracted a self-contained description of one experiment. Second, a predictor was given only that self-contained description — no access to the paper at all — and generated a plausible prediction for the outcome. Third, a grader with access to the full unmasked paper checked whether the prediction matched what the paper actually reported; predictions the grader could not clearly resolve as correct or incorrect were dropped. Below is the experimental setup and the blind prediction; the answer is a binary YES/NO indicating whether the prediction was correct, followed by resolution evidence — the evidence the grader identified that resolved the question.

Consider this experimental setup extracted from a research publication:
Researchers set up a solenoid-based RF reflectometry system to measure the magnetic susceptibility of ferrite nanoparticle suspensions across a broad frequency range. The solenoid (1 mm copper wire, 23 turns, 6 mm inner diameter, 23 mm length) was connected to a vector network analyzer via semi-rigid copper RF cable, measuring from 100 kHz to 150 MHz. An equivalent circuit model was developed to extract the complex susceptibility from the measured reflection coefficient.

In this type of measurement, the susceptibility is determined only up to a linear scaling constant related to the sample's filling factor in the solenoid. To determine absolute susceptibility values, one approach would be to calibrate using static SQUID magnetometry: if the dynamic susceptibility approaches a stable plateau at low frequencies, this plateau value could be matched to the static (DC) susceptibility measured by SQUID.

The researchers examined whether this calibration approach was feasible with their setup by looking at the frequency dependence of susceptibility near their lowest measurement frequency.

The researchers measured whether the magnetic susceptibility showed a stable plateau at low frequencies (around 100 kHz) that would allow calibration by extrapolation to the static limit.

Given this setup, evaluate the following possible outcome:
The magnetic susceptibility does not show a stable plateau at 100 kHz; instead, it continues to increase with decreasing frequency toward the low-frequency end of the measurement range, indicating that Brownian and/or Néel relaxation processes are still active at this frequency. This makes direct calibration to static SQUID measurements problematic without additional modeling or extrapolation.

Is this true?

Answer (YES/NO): YES